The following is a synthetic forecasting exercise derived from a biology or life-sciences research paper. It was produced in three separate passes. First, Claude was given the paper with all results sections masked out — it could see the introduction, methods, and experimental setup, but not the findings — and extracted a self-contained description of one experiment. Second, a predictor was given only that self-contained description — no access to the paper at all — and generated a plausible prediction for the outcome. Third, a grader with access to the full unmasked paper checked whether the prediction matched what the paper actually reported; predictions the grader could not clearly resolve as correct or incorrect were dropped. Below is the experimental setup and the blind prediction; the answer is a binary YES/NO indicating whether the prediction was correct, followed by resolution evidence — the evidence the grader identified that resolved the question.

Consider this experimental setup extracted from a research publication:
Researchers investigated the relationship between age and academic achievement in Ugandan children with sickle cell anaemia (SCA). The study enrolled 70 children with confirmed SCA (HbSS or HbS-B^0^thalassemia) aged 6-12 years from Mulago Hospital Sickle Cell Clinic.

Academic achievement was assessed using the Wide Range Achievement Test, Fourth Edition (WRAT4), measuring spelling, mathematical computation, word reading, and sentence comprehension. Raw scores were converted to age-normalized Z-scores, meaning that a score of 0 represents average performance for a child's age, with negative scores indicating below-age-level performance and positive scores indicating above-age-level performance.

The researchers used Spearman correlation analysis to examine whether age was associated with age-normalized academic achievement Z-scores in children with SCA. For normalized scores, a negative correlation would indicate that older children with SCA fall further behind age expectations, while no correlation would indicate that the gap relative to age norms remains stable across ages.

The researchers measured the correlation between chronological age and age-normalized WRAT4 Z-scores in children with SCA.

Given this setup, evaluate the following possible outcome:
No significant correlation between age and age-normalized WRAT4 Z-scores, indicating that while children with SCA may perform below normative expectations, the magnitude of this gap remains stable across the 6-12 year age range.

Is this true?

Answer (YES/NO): NO